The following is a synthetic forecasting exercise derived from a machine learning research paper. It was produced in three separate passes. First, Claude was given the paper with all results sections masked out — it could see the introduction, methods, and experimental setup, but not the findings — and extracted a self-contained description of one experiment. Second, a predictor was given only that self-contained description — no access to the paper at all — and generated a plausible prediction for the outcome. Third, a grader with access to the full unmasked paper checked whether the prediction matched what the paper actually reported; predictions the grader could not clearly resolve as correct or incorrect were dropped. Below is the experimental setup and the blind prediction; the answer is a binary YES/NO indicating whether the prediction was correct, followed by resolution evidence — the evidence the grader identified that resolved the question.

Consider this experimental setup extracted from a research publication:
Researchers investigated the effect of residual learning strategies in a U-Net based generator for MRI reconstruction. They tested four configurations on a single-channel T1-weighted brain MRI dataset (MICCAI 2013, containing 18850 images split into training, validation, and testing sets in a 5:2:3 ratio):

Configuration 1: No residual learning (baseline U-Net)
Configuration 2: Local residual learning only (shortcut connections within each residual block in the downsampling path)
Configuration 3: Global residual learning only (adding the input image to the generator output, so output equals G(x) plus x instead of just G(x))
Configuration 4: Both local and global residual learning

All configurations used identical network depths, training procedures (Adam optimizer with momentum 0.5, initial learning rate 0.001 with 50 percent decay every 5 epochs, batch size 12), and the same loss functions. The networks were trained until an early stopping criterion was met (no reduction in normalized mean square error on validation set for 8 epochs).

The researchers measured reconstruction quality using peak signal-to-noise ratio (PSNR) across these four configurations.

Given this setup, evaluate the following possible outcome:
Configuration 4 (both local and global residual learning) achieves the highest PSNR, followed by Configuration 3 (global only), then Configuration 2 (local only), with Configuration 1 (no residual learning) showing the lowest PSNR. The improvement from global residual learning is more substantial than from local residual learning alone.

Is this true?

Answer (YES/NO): NO